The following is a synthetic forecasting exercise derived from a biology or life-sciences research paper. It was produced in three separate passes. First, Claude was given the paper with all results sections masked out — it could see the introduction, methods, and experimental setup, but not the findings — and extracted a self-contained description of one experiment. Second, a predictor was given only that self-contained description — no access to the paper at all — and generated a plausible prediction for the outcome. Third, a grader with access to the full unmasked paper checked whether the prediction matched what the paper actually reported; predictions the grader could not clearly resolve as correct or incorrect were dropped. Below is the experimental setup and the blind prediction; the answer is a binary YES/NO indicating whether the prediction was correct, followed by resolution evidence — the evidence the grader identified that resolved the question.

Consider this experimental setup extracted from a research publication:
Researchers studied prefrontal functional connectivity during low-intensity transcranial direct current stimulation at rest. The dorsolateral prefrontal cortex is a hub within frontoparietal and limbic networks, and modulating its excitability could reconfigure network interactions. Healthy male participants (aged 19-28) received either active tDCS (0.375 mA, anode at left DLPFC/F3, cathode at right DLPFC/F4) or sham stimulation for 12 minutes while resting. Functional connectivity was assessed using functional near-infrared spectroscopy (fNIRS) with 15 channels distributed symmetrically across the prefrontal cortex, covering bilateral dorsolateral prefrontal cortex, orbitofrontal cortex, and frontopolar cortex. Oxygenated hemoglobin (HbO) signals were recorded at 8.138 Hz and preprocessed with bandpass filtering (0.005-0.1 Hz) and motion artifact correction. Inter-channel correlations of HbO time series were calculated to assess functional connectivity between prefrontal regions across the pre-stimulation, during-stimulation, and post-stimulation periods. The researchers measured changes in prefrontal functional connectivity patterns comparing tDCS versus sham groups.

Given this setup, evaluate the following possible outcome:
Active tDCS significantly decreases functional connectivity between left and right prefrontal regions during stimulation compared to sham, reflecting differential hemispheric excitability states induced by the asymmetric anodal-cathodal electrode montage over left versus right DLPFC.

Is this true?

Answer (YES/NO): NO